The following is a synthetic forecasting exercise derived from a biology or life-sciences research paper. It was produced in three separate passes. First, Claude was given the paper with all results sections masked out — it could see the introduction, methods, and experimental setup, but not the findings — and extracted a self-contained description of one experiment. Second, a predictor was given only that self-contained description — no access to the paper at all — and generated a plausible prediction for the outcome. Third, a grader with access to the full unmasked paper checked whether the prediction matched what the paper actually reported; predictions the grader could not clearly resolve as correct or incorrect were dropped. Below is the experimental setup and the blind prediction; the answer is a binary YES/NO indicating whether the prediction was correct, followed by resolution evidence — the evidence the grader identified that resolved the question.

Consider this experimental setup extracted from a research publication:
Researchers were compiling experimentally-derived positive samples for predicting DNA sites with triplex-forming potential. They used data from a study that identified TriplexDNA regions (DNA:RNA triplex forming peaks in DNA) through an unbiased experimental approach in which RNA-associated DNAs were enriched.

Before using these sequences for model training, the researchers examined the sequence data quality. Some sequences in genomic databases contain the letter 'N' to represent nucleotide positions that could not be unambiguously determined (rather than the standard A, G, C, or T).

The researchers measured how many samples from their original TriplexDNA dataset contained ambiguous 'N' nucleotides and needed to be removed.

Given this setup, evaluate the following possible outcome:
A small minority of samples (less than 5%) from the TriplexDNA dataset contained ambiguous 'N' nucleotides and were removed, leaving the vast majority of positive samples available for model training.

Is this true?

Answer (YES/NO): YES